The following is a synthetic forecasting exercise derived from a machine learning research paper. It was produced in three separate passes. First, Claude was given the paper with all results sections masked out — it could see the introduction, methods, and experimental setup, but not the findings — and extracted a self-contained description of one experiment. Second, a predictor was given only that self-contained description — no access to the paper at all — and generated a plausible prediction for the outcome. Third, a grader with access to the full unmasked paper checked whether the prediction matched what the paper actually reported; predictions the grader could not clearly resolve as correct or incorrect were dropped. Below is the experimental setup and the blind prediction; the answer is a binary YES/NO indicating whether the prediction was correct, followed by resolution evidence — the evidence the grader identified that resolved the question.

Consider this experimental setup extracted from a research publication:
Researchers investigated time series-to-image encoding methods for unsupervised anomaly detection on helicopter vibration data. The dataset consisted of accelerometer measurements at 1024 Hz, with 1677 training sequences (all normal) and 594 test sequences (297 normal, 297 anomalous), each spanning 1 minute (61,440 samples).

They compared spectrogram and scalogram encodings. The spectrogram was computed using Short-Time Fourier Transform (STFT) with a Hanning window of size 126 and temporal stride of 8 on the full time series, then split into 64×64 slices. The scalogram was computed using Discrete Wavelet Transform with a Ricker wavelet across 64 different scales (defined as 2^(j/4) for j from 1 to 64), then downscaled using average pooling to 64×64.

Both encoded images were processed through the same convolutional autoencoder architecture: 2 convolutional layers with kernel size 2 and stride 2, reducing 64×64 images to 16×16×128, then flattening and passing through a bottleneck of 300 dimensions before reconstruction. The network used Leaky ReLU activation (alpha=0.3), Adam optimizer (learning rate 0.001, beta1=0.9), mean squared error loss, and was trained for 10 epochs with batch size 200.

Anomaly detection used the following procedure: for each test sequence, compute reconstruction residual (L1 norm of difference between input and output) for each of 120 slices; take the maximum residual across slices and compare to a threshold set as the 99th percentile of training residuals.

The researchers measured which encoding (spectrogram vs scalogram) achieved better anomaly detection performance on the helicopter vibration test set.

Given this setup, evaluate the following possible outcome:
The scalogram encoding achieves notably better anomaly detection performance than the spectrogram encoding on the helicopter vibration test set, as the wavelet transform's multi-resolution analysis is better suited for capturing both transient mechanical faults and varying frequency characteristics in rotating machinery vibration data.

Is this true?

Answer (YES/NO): YES